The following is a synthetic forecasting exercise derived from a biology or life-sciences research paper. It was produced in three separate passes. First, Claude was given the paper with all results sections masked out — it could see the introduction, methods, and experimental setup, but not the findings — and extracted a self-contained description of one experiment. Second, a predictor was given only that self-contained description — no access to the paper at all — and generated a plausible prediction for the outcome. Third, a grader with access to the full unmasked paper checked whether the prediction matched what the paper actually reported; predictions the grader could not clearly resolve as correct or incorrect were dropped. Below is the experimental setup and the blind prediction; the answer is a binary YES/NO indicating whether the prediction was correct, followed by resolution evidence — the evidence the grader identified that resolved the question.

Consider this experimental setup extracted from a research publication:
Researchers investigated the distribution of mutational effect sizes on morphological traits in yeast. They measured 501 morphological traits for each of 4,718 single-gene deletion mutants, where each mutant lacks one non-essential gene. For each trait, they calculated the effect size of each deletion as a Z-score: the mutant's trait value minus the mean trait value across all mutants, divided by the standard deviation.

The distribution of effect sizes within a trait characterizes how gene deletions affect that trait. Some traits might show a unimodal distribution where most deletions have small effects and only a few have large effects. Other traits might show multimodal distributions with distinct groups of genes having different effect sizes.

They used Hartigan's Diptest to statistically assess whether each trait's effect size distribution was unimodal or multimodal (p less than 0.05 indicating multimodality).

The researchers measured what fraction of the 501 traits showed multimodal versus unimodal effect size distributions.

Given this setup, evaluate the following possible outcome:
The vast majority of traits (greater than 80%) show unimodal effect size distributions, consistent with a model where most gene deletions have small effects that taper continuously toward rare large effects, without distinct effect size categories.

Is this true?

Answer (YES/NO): YES